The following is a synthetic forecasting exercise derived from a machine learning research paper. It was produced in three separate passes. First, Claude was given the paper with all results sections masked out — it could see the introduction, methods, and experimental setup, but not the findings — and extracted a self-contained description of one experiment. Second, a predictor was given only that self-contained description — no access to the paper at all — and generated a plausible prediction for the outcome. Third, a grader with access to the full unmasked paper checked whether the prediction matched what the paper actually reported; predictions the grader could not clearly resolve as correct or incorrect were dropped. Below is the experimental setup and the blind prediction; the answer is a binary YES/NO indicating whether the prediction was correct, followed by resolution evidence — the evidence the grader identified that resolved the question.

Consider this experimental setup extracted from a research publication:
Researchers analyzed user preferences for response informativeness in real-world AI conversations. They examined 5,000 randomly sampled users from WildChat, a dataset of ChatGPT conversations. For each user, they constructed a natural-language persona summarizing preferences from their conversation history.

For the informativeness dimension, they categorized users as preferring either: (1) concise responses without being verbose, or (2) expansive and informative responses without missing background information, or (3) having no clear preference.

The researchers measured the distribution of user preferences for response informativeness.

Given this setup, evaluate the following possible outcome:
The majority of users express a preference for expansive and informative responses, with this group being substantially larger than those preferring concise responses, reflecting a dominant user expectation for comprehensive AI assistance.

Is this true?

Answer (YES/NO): NO